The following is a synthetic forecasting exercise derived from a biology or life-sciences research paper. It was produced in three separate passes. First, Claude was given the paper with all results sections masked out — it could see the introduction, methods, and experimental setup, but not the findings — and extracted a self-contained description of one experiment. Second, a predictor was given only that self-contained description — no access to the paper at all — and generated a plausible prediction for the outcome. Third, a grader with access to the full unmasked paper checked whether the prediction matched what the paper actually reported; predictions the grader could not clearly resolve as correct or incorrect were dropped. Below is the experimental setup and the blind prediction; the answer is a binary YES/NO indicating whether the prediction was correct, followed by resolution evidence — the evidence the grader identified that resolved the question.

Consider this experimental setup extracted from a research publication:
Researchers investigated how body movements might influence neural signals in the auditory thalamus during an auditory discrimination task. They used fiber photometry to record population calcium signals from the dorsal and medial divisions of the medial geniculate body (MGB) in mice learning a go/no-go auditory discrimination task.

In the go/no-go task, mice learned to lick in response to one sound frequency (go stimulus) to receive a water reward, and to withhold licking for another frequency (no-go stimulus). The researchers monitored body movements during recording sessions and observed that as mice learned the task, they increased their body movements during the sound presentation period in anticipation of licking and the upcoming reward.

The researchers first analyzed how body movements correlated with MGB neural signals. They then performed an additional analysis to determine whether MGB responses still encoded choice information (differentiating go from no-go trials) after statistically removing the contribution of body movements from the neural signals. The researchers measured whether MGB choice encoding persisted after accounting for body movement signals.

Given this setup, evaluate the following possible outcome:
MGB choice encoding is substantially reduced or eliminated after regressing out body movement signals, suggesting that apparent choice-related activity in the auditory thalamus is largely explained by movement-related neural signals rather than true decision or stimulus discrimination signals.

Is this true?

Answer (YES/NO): NO